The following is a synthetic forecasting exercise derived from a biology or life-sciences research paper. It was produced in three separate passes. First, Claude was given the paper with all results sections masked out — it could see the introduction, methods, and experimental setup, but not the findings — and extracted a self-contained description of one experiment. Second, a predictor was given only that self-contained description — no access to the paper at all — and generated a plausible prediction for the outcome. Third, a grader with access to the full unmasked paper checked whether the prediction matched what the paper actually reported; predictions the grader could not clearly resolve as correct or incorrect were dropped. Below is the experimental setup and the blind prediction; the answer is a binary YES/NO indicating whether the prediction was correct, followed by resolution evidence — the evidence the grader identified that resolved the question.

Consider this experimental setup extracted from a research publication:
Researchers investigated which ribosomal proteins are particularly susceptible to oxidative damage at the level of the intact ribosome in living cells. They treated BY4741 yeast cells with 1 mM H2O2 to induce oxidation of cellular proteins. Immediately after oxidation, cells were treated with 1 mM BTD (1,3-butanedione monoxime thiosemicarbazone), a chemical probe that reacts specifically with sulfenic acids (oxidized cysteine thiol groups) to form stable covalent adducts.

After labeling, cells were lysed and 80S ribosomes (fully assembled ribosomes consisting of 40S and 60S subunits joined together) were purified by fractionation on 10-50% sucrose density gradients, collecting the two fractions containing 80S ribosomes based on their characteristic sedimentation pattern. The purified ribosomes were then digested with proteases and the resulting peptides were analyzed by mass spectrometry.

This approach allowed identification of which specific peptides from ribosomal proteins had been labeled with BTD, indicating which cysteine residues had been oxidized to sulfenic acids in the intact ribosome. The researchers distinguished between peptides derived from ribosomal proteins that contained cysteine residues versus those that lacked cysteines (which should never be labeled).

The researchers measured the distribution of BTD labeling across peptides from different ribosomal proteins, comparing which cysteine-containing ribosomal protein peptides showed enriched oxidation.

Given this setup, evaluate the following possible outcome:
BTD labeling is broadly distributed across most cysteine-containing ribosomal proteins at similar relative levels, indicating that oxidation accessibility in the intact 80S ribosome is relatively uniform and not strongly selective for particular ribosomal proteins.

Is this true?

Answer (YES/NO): NO